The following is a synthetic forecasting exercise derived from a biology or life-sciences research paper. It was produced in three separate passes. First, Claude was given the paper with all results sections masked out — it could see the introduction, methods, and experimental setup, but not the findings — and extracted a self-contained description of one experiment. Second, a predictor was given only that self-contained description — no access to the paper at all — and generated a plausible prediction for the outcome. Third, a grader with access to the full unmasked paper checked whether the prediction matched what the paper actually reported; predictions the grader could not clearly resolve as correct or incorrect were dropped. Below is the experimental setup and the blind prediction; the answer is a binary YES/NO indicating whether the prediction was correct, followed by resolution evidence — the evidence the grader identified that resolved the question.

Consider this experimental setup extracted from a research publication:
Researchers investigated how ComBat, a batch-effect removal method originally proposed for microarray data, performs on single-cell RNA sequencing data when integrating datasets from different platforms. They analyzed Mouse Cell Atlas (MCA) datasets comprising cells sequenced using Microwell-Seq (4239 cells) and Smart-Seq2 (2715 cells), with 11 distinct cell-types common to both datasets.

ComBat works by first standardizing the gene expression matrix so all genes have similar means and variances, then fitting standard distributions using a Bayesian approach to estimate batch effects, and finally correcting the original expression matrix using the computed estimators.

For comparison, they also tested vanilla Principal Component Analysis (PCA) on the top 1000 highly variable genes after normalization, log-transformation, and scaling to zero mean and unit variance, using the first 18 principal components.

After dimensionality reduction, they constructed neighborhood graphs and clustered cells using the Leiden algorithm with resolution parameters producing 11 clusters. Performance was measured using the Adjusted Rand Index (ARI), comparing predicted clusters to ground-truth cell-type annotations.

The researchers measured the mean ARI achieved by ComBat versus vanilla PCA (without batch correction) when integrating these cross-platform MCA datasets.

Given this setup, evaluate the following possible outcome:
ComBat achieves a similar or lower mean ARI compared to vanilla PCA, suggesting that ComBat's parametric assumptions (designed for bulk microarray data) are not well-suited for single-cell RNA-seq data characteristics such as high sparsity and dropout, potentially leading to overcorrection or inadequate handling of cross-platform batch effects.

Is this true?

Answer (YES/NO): YES